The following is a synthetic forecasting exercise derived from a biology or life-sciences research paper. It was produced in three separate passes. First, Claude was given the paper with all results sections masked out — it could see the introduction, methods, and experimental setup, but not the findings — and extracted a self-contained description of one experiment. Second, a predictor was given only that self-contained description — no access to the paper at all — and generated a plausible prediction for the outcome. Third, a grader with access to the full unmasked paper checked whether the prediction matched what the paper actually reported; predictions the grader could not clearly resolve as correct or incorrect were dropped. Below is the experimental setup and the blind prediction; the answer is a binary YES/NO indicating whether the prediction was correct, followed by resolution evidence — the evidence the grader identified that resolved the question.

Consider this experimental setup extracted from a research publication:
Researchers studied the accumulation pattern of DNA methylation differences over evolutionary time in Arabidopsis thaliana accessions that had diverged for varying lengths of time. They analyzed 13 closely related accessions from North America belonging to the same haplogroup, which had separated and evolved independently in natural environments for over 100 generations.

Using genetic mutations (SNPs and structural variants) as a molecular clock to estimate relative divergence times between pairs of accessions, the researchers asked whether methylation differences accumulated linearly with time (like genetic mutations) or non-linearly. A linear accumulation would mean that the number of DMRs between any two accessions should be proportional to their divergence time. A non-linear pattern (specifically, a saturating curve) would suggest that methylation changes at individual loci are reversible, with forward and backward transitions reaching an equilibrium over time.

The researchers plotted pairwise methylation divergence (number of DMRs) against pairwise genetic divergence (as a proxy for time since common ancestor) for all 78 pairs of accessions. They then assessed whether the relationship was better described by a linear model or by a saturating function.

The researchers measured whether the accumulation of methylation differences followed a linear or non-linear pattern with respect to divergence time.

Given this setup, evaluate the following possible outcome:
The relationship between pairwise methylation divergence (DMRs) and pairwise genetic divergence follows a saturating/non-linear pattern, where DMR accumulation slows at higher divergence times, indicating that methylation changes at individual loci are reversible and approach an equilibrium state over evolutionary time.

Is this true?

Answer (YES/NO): YES